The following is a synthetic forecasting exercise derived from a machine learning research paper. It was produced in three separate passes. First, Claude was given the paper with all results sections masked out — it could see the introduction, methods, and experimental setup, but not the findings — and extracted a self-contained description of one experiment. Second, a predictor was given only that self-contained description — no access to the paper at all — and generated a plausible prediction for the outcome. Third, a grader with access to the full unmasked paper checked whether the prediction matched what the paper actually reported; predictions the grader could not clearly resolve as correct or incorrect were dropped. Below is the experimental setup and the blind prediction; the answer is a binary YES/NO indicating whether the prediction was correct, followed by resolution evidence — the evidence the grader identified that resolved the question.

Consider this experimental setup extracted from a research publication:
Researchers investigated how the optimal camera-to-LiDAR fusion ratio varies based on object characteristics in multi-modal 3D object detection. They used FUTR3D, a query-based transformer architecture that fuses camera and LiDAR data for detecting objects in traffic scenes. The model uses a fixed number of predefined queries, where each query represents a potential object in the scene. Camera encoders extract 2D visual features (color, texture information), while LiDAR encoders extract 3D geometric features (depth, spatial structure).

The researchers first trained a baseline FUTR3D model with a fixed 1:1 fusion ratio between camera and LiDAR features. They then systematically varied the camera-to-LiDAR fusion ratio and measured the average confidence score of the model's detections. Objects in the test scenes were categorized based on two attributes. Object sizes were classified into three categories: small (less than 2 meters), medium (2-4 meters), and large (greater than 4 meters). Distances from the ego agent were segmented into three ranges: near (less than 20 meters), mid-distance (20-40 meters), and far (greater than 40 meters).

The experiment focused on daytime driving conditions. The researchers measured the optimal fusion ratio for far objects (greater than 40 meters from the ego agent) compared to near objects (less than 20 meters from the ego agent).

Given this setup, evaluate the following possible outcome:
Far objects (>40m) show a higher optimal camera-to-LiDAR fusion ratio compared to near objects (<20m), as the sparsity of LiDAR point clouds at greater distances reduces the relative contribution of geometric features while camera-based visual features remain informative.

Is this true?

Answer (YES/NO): YES